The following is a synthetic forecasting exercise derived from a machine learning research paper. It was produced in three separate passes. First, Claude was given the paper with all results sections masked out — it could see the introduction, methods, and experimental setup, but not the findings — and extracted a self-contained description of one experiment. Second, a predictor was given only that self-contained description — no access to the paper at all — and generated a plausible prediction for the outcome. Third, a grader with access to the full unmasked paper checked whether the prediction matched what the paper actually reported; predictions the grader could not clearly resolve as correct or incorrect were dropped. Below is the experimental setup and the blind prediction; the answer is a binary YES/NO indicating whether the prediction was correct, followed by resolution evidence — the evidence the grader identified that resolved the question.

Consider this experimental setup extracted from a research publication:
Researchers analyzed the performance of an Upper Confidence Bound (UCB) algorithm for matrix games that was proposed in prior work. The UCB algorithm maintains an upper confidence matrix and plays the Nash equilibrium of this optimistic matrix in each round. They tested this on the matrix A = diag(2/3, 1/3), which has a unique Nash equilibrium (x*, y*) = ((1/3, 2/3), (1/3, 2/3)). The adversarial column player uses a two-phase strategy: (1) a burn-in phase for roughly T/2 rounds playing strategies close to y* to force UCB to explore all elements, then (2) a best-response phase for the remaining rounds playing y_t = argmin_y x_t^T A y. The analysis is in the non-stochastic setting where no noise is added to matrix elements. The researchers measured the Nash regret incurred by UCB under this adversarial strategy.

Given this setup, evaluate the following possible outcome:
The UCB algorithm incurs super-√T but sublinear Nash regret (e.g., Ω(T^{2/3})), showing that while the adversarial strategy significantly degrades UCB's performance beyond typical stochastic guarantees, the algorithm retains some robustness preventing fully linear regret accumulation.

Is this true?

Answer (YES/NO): NO